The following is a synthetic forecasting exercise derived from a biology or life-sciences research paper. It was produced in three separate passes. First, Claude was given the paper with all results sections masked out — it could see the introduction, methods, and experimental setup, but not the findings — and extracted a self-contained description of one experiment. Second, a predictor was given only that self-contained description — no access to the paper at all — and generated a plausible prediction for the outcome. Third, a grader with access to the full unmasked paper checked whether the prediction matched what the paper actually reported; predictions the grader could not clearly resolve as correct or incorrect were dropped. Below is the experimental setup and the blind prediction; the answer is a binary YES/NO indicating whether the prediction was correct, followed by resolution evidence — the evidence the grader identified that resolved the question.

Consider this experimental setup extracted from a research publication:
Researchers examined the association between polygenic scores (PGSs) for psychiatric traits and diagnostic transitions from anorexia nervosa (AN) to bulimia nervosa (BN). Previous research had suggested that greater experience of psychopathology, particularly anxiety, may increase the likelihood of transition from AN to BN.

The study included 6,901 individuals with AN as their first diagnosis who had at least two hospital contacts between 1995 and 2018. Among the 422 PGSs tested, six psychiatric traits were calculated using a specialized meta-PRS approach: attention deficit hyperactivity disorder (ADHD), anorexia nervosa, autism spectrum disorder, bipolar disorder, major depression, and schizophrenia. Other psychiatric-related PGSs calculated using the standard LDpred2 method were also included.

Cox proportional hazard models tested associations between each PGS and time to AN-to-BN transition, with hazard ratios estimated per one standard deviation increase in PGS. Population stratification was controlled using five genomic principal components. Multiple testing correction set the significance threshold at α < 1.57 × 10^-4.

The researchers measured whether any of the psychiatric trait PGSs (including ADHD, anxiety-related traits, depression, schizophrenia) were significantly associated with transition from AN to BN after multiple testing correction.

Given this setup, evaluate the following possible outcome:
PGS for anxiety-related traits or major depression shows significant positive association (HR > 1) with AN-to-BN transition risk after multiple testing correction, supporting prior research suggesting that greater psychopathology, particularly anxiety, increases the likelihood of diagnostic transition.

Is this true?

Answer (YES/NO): NO